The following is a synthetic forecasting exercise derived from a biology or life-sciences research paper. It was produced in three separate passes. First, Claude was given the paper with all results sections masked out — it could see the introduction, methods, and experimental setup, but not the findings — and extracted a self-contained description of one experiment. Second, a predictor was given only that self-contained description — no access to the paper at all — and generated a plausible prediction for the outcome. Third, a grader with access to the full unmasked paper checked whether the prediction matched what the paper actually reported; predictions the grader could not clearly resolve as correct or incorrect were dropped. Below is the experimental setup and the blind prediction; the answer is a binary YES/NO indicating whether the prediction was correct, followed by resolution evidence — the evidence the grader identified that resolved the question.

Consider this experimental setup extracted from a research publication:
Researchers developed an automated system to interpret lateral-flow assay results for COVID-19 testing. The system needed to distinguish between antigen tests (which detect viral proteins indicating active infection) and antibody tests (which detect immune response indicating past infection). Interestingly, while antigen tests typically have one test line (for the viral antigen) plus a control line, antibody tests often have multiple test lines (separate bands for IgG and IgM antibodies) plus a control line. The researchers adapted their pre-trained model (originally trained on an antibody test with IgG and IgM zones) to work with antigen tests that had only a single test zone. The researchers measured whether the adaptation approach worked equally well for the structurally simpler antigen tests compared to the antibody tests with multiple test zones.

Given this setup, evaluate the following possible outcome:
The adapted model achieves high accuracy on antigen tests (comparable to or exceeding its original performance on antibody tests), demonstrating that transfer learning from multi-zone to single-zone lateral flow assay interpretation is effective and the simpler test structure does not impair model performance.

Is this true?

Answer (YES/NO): YES